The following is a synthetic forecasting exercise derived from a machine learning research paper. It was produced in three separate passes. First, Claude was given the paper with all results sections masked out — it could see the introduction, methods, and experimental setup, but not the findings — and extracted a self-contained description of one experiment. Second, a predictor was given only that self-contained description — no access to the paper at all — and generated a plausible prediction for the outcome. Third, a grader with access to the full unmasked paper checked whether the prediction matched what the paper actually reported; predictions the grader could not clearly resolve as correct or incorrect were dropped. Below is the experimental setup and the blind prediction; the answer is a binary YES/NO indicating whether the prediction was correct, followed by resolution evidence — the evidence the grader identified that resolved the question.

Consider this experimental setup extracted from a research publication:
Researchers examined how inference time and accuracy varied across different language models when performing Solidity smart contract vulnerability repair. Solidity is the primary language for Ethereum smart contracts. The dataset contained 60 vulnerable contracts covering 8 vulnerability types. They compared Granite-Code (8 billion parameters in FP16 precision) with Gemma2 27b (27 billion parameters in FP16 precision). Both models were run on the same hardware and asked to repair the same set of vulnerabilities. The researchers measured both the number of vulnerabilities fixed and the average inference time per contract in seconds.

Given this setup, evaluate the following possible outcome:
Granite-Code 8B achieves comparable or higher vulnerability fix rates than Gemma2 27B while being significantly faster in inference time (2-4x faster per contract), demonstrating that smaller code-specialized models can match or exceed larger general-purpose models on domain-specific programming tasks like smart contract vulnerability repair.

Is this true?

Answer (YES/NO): YES